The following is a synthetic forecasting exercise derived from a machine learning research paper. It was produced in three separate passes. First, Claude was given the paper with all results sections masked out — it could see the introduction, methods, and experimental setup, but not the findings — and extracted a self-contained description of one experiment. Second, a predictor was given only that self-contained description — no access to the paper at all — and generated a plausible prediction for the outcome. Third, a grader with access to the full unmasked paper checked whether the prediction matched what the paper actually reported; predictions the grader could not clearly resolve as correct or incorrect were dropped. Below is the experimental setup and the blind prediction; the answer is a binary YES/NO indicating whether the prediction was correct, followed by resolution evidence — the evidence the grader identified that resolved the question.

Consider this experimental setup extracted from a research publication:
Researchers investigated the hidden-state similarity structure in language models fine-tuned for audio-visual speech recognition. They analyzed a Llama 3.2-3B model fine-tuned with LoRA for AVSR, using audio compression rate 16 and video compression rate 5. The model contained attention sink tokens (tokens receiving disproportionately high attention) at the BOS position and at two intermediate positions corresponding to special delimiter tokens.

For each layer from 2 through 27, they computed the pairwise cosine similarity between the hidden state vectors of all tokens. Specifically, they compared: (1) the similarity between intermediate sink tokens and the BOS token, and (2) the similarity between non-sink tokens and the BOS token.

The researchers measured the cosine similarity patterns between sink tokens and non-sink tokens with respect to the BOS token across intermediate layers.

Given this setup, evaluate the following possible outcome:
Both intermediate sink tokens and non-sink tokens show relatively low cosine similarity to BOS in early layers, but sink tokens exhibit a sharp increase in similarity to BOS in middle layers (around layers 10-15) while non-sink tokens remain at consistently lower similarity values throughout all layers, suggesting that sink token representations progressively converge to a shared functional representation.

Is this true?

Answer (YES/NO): NO